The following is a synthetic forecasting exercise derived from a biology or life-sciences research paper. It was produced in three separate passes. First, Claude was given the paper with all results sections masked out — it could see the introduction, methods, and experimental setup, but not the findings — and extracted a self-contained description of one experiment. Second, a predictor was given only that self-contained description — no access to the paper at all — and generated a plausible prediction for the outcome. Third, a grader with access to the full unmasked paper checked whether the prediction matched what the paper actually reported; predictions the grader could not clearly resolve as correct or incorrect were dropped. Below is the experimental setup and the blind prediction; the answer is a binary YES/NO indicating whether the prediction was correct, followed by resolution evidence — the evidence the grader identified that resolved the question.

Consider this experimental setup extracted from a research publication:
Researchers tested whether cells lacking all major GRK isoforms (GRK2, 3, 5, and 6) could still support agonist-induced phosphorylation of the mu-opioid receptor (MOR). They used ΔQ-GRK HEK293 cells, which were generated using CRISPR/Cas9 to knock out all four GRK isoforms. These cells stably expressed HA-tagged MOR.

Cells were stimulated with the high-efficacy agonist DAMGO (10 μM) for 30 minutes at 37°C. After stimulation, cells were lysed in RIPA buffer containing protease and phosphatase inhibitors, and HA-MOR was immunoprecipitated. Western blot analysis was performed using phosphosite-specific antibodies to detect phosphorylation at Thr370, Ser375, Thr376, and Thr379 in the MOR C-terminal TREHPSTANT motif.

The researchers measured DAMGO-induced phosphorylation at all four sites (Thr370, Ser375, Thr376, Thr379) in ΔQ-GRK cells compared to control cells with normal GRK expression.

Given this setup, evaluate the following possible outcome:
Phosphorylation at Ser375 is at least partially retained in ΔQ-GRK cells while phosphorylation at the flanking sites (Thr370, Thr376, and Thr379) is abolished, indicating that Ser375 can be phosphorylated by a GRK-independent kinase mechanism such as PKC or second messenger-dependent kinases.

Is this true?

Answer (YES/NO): NO